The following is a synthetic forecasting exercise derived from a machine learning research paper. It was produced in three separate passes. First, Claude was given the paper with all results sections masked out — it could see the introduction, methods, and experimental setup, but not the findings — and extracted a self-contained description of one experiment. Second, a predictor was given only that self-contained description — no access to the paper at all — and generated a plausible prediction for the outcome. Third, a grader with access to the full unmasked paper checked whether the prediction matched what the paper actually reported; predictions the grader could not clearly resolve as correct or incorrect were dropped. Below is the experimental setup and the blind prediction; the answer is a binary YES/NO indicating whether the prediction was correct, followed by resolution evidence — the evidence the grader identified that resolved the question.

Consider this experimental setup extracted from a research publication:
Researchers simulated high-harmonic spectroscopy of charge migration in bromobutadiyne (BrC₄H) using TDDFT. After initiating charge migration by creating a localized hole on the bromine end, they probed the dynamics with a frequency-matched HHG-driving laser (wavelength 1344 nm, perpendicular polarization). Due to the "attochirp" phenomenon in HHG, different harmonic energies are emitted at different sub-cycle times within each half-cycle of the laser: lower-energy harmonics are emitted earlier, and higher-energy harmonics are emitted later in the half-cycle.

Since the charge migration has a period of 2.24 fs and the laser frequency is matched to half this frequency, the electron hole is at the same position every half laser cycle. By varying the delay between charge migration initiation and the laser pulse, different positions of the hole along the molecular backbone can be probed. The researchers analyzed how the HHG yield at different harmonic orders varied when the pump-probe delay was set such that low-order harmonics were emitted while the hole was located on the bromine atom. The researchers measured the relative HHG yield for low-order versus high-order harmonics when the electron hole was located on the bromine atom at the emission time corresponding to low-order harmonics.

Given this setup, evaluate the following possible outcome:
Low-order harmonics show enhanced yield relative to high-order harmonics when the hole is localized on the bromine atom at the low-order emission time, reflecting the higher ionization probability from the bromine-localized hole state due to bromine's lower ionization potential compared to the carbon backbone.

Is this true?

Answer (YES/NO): NO